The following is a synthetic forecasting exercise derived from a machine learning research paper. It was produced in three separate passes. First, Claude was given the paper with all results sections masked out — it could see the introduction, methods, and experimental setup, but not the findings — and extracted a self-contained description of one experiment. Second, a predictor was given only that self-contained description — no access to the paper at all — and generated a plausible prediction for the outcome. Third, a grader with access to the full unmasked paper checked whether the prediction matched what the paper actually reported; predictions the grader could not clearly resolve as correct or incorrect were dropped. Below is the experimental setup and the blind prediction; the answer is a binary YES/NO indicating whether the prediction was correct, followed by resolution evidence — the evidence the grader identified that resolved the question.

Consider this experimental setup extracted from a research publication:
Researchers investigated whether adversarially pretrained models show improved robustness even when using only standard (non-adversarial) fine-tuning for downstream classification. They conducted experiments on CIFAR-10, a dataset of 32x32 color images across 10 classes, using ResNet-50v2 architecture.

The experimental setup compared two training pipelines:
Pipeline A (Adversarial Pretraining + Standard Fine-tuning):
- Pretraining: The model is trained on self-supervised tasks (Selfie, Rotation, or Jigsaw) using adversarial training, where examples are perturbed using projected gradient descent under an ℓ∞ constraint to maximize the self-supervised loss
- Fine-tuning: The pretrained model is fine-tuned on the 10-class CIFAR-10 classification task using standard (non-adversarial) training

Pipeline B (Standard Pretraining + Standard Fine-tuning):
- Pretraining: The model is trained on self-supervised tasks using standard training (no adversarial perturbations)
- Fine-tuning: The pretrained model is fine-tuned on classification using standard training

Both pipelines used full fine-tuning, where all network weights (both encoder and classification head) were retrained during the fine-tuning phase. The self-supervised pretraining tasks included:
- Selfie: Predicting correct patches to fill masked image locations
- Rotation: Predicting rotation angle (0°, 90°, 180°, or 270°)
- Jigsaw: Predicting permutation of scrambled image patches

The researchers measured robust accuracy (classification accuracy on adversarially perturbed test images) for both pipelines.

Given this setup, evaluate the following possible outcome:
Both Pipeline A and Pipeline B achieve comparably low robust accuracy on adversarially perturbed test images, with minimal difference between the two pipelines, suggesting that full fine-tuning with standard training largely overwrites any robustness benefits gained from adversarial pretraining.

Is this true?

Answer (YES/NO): YES